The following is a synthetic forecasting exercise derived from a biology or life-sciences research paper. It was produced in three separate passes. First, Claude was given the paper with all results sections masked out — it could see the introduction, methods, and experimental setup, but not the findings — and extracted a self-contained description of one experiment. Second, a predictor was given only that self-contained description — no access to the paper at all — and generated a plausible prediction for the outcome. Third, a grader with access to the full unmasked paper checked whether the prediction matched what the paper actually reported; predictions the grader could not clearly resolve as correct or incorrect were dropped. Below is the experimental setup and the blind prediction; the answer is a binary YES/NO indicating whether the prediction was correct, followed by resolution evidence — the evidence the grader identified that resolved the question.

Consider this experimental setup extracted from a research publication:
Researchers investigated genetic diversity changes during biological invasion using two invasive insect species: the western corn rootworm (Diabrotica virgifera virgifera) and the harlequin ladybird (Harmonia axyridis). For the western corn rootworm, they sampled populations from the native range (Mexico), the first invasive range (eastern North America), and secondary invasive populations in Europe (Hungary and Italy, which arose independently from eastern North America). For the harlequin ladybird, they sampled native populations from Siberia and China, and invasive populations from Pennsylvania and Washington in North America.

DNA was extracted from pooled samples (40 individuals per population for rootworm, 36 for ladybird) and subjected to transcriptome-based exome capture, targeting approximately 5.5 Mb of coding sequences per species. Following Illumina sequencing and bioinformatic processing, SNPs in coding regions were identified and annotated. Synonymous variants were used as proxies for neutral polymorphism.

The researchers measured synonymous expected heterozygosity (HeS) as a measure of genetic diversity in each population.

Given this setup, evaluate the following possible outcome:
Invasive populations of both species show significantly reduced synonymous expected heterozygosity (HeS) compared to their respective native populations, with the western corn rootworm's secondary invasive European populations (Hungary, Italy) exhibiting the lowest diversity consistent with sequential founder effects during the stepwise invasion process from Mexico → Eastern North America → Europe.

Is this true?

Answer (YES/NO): NO